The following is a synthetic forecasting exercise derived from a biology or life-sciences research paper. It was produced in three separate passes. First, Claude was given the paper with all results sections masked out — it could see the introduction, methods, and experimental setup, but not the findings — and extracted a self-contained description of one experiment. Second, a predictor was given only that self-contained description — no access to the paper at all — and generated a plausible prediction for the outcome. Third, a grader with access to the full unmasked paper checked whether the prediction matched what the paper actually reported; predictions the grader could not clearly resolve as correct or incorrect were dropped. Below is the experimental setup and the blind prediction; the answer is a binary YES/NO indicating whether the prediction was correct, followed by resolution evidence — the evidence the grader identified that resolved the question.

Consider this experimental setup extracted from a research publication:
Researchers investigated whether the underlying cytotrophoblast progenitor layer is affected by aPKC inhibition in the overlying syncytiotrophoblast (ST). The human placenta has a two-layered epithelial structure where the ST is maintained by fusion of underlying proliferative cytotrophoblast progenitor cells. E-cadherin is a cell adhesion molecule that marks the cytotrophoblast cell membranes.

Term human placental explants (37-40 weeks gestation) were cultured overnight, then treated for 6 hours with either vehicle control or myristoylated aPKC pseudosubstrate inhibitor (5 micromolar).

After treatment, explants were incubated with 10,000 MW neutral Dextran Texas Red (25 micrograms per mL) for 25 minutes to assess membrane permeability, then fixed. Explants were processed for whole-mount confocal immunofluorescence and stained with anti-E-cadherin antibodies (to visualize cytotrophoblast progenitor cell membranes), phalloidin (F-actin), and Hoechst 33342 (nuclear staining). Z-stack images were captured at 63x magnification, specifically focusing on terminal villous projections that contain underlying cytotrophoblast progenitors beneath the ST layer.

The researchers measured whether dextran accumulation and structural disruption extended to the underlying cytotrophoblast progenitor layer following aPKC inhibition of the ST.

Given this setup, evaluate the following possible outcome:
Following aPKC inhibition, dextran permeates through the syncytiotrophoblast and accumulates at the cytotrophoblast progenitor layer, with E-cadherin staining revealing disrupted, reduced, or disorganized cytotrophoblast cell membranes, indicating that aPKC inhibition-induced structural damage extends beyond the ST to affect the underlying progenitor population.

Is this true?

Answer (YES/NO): NO